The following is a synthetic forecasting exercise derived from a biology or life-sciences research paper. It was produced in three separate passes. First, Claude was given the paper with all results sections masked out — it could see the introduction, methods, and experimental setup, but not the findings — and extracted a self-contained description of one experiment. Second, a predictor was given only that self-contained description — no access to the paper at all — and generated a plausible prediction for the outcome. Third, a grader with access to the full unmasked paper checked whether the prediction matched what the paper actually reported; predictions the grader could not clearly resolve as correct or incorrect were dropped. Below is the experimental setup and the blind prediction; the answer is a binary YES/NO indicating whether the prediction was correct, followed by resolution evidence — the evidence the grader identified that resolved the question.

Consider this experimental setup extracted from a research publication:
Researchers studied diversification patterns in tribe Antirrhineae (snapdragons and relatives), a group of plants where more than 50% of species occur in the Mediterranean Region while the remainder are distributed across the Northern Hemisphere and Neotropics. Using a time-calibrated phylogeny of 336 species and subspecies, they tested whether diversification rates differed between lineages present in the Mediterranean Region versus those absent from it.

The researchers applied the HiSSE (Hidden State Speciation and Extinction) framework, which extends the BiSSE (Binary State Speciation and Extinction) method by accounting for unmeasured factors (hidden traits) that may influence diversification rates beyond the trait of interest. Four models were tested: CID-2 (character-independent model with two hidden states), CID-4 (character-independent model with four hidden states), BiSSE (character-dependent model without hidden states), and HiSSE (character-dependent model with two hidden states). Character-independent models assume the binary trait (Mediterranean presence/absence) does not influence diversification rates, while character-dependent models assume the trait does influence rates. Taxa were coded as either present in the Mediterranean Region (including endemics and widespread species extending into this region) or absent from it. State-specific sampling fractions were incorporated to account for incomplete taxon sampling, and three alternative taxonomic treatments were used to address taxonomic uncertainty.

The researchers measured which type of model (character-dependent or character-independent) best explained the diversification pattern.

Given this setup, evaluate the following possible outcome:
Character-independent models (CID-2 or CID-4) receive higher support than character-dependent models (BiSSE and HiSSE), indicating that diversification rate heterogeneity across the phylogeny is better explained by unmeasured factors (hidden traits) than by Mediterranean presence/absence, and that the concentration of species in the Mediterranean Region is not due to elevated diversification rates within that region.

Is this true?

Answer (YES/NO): NO